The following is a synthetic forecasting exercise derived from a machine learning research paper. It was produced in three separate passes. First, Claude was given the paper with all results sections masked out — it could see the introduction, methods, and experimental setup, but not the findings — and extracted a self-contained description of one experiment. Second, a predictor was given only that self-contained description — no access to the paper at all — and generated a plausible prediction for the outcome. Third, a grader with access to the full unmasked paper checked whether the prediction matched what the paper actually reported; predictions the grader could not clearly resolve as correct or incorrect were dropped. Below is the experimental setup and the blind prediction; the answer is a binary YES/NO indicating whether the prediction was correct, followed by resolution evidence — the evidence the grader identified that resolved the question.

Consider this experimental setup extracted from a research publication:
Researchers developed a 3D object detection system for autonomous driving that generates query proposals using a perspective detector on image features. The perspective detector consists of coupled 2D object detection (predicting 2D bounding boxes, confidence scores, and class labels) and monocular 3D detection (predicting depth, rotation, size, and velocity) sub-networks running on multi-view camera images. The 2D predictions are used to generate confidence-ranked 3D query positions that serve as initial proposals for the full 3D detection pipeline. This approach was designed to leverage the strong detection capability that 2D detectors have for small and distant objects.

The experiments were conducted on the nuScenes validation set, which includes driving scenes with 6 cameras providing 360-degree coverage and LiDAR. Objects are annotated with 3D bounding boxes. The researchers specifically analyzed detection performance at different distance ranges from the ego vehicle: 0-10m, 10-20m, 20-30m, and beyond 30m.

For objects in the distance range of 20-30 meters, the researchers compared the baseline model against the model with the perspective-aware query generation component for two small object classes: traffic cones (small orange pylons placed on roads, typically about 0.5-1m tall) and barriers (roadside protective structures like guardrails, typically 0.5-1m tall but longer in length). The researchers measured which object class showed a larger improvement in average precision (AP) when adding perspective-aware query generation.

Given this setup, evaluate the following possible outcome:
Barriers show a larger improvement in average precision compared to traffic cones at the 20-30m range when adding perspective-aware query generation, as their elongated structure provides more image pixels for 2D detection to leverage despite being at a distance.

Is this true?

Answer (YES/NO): YES